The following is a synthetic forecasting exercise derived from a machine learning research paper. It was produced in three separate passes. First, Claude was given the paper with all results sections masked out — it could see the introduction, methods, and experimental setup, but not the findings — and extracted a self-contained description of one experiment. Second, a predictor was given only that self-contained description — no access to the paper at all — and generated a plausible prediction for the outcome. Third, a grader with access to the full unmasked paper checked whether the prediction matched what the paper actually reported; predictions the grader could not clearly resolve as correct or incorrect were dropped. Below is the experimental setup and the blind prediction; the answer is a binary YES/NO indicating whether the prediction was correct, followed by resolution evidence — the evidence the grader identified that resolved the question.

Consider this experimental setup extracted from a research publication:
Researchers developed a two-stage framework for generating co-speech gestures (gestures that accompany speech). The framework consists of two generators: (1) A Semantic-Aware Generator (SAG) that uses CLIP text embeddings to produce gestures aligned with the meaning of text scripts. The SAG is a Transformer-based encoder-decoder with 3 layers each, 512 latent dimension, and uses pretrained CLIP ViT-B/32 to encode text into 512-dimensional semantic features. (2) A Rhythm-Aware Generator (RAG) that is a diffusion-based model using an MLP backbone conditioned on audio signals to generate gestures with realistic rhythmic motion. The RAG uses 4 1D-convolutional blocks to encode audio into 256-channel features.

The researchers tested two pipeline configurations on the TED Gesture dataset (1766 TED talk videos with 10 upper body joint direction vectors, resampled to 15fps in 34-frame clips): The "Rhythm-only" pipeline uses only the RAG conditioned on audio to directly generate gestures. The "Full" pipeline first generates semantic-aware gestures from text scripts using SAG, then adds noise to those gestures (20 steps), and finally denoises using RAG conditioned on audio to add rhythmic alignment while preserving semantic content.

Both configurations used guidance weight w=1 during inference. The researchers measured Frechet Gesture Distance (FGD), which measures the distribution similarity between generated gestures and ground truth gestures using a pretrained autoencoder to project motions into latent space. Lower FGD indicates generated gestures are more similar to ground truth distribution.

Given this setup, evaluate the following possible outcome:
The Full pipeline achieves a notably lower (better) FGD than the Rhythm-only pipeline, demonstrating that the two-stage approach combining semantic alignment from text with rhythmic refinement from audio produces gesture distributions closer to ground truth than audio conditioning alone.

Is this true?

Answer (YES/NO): NO